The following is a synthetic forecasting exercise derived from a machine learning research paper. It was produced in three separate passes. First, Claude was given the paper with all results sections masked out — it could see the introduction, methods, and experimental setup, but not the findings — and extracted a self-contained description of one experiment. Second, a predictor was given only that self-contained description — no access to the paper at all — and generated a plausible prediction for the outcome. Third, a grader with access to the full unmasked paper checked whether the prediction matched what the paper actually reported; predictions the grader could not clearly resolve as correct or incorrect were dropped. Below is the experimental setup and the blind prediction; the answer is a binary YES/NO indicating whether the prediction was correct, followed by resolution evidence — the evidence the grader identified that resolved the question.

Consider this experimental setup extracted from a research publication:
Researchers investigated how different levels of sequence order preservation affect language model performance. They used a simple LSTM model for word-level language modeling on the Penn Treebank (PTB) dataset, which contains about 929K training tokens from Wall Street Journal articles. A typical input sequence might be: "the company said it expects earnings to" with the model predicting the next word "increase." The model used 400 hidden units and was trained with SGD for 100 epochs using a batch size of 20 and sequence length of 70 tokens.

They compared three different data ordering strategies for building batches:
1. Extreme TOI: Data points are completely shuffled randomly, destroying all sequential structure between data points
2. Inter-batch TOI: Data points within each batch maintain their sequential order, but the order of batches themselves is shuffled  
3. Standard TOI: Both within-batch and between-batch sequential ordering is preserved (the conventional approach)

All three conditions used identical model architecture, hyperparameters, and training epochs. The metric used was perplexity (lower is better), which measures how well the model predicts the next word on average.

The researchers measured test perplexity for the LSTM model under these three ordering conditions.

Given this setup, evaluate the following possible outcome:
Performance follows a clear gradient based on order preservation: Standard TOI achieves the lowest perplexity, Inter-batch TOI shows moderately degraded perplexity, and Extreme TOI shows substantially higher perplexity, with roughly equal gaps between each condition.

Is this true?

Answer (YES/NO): NO